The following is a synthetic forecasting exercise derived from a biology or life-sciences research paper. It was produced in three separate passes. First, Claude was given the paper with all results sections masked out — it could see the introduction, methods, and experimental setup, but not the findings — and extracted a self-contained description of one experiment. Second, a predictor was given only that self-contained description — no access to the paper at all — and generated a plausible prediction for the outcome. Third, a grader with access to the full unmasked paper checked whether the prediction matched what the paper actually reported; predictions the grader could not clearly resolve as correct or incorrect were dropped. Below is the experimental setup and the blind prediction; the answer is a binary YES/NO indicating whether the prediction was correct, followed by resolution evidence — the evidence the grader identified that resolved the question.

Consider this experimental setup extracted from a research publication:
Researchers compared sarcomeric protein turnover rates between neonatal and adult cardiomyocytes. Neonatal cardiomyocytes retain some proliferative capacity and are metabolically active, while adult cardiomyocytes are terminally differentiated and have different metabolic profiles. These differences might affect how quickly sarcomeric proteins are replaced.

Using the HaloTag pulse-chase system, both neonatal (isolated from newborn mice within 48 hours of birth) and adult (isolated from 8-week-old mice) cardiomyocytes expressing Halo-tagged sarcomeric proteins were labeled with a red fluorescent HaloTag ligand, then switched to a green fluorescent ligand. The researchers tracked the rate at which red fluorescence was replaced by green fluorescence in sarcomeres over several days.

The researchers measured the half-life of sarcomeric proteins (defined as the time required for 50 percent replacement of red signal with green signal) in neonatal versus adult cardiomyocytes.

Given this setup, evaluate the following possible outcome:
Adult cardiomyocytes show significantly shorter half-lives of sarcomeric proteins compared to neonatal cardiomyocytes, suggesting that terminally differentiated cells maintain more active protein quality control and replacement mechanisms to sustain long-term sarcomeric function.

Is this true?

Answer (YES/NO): NO